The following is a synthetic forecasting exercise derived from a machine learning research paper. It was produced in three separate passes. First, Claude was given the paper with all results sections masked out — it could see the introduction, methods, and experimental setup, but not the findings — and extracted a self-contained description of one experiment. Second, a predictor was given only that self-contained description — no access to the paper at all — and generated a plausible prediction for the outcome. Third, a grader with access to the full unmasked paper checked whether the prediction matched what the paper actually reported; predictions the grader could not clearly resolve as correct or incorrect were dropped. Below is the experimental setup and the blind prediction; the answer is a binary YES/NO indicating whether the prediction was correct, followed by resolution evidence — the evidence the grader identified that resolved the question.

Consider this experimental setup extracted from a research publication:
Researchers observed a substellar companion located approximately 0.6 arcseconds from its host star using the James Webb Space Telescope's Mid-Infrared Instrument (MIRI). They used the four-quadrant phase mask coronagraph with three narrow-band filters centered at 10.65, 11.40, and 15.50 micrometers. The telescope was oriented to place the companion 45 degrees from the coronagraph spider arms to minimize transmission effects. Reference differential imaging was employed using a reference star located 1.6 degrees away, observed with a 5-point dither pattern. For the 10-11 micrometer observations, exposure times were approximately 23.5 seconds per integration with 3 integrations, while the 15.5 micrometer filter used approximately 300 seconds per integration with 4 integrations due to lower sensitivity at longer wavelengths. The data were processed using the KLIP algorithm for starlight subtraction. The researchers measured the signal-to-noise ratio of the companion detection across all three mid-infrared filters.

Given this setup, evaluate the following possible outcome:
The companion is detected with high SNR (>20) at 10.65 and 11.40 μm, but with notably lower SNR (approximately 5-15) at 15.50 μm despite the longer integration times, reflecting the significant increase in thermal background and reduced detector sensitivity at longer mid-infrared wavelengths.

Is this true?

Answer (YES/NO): NO